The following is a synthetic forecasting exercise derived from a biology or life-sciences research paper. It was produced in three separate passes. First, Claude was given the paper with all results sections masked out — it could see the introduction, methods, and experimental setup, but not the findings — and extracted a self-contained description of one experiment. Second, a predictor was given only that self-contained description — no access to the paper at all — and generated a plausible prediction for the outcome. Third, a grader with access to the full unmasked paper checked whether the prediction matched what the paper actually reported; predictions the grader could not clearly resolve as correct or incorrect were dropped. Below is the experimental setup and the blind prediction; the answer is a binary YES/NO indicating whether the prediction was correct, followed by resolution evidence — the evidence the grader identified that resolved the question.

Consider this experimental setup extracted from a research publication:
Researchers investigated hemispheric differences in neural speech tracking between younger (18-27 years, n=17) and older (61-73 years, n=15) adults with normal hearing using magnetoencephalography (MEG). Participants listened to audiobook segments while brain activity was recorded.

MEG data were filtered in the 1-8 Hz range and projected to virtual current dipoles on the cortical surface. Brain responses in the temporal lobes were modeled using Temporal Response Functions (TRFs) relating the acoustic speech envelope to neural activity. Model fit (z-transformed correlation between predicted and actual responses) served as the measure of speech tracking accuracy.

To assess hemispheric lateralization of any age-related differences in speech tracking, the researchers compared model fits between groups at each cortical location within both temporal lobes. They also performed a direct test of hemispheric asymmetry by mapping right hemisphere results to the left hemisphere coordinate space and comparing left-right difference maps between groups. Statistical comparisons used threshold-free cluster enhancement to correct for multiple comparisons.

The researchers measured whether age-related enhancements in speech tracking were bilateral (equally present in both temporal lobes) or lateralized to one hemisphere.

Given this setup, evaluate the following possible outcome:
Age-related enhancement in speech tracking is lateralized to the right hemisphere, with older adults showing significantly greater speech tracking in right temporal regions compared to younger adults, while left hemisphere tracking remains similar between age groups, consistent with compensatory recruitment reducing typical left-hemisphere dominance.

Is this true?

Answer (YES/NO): NO